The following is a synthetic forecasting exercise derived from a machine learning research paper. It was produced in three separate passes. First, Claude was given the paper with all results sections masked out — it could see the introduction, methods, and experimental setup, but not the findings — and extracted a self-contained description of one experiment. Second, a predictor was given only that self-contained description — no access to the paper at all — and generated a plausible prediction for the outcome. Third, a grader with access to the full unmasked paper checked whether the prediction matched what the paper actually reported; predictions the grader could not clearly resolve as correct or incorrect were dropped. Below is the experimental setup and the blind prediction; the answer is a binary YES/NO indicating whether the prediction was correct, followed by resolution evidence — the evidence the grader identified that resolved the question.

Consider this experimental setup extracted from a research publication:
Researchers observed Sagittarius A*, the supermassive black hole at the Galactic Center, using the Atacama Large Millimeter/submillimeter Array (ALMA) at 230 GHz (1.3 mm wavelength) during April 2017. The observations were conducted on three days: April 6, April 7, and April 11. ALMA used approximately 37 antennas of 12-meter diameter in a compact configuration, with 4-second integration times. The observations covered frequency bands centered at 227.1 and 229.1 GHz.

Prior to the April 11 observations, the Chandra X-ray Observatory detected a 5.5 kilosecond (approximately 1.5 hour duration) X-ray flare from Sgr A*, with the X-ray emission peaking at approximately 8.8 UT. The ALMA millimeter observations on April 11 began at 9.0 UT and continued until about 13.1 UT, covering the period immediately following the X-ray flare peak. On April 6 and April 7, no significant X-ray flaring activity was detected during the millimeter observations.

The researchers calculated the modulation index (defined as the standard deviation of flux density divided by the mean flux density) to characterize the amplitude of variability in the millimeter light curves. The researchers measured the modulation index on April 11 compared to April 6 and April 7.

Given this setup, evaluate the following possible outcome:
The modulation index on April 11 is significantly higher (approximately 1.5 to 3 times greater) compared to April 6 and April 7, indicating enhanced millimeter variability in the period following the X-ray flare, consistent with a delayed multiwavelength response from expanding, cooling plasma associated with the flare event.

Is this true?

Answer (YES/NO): YES